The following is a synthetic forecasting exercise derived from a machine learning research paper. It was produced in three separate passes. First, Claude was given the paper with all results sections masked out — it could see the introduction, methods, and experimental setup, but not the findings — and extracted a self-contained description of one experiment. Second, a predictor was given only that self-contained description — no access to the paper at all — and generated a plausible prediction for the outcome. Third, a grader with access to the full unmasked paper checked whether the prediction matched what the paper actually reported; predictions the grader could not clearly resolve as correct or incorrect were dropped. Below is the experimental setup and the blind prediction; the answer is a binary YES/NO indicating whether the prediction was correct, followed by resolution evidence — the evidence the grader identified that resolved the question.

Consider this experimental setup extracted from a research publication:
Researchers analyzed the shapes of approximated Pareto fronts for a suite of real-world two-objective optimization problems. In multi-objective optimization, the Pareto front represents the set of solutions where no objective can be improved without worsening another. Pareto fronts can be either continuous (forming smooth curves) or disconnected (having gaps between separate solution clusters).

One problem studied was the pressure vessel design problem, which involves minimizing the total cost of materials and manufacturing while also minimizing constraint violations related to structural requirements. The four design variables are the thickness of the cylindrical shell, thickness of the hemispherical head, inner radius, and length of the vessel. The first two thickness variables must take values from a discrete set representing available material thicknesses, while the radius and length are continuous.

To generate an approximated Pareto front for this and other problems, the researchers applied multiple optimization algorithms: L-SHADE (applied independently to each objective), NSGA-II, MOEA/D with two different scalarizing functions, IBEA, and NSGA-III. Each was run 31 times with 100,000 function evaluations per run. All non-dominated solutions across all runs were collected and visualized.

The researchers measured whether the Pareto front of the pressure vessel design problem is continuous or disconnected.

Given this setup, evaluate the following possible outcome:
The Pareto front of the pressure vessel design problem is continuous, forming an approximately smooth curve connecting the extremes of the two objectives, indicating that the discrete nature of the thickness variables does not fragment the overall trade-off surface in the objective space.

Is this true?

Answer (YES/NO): NO